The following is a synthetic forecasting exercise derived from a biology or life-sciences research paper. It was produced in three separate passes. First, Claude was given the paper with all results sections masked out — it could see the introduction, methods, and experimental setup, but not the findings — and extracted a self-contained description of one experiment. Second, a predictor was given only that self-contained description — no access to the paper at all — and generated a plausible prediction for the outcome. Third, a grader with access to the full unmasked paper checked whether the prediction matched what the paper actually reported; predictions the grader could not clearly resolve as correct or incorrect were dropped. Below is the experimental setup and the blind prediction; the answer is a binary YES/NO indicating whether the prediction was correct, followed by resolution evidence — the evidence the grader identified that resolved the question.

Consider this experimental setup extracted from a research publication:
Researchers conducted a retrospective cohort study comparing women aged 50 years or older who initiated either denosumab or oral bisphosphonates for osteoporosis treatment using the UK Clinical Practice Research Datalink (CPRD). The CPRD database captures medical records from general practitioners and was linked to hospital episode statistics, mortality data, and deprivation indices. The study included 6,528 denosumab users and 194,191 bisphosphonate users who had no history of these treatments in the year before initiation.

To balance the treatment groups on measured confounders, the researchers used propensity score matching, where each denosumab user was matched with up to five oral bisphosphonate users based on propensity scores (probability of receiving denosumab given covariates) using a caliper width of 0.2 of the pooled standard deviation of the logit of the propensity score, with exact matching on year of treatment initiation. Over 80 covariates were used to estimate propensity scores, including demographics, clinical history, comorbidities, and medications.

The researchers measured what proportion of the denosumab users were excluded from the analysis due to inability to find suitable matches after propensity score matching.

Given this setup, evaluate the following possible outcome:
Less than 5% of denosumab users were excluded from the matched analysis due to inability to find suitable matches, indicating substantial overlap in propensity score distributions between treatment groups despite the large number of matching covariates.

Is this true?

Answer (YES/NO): NO